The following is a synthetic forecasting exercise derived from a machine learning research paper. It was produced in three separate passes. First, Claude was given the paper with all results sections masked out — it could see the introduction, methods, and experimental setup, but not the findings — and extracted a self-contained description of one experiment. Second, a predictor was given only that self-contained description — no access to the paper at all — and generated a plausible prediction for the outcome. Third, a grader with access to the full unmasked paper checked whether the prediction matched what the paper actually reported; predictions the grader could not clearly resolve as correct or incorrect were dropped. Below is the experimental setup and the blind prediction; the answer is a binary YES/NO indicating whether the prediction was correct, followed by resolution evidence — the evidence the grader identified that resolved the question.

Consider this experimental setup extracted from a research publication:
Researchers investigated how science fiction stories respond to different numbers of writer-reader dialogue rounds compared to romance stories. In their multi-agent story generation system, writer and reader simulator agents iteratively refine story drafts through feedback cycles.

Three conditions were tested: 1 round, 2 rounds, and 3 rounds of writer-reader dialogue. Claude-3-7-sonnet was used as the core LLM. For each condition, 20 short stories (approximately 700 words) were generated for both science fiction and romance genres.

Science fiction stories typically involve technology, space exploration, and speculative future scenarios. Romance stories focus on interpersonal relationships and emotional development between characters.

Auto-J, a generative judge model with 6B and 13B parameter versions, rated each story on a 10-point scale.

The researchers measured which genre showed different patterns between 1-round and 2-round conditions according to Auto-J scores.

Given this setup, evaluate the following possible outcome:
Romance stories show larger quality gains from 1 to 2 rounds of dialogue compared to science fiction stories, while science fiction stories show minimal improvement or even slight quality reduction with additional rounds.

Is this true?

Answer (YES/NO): NO